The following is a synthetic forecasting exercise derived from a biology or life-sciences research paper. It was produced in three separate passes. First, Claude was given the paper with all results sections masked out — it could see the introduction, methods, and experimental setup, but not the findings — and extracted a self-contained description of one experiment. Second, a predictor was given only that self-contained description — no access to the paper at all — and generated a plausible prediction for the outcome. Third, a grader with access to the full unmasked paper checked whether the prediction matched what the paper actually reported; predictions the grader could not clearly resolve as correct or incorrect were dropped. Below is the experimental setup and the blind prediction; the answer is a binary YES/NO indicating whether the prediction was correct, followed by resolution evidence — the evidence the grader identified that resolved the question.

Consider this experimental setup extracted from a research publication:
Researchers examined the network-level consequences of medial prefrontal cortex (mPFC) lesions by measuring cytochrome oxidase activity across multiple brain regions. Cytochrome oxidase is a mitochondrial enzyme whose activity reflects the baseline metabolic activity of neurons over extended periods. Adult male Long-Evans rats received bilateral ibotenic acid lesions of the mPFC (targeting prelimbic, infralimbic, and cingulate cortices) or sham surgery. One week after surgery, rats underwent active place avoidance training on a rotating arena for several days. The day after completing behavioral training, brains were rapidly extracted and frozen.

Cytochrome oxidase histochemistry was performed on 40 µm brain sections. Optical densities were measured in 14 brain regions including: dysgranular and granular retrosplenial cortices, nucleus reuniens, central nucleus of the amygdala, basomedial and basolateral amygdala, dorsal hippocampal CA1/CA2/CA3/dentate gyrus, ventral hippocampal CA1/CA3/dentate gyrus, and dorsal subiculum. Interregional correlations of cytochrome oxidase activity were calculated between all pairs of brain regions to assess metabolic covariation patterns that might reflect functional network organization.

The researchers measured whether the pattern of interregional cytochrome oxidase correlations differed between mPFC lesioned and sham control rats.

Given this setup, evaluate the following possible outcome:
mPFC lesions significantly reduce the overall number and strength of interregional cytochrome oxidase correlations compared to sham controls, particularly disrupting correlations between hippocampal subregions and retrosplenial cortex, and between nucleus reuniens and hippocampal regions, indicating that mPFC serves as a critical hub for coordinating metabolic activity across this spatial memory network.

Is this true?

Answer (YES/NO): NO